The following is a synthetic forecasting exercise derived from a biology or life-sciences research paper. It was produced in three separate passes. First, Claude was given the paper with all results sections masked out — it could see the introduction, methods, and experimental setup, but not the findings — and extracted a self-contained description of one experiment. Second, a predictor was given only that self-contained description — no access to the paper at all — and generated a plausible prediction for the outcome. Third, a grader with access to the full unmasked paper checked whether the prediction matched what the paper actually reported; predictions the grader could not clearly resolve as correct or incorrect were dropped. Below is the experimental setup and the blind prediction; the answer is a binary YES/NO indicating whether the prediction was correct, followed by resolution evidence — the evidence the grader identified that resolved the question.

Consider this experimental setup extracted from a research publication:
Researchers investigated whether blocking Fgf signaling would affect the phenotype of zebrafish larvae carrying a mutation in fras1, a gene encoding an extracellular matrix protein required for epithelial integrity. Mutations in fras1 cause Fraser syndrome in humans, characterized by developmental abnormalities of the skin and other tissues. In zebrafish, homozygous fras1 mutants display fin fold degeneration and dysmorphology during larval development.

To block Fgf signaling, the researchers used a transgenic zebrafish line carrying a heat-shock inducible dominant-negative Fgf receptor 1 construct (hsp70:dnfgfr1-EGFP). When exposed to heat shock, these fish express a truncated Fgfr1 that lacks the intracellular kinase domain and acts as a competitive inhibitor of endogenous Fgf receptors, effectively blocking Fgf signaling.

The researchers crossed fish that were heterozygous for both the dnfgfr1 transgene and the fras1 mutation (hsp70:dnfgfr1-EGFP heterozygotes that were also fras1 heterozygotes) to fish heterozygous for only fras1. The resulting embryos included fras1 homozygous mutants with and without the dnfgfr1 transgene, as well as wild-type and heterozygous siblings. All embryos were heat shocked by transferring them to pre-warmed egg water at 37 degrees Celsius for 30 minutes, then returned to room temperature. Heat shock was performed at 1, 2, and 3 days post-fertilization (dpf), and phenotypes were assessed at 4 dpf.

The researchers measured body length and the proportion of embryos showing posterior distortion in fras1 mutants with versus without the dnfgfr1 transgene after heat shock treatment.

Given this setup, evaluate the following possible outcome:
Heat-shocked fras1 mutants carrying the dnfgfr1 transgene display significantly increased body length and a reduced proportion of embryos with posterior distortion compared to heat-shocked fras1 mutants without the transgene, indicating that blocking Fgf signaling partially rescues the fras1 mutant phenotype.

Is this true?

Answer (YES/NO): NO